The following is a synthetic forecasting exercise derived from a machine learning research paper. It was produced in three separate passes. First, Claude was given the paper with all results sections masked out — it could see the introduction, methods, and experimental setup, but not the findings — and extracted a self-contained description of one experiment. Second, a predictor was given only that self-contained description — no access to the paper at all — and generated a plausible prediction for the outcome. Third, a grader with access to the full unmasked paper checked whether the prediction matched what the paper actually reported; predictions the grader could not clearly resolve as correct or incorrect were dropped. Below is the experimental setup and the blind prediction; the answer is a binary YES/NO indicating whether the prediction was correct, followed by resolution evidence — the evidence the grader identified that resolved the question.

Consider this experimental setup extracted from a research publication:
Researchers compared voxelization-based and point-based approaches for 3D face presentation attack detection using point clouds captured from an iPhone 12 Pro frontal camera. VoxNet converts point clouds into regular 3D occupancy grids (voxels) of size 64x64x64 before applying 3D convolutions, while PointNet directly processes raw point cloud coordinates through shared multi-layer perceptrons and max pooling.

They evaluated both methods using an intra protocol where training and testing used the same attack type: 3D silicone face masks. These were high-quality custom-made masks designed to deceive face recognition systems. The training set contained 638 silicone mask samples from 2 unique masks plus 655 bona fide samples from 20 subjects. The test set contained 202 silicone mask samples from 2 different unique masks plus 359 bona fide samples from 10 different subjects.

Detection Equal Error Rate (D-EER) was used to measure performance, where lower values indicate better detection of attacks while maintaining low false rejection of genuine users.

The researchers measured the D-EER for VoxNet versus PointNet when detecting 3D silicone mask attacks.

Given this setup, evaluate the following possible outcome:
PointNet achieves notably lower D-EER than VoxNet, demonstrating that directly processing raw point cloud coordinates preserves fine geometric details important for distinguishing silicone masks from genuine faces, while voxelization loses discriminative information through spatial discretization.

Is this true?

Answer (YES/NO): NO